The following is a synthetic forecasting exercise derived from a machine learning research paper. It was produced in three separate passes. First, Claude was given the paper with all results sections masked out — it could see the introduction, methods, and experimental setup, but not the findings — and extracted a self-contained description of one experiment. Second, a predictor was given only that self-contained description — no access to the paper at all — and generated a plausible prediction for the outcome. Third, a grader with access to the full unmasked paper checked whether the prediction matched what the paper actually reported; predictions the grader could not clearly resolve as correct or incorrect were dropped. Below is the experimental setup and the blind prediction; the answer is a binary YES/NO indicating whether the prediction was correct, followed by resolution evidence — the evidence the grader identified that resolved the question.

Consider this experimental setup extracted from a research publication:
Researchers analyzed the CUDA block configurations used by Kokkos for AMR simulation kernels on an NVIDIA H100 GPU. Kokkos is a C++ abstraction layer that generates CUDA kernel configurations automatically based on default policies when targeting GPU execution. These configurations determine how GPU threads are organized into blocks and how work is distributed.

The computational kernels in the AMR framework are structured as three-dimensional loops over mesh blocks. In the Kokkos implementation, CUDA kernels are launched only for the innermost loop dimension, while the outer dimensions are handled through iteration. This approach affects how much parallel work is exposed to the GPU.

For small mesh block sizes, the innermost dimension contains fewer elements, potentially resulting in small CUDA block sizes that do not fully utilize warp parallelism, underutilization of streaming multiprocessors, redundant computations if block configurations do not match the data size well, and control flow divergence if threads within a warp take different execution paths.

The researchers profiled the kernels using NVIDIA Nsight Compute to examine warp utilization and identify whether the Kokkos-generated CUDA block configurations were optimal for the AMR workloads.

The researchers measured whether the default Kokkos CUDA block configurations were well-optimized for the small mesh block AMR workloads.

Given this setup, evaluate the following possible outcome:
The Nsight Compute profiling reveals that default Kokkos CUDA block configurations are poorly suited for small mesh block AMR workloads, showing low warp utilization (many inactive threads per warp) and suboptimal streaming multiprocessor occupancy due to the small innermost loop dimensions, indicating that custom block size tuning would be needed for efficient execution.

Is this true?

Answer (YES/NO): NO